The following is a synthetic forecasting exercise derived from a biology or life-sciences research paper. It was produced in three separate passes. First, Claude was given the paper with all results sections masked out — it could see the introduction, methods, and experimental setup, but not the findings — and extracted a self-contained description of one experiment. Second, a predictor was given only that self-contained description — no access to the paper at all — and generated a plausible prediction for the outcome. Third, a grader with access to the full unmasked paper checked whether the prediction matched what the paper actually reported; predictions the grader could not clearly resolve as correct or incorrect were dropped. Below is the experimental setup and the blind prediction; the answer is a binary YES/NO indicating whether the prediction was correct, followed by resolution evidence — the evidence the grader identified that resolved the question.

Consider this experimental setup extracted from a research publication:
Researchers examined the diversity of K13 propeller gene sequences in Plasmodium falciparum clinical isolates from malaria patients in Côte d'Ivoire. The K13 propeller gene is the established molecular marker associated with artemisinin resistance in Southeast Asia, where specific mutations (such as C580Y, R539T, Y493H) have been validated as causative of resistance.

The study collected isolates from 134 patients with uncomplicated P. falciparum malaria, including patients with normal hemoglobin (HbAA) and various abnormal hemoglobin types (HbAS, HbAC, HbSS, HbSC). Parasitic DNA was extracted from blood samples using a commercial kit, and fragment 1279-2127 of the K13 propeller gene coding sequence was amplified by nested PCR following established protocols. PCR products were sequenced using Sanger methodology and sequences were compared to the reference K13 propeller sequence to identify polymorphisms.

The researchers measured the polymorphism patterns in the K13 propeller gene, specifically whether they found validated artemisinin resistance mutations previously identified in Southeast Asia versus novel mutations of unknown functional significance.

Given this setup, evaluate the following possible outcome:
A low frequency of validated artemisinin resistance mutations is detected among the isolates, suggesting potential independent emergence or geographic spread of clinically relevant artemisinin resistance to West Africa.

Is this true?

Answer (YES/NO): NO